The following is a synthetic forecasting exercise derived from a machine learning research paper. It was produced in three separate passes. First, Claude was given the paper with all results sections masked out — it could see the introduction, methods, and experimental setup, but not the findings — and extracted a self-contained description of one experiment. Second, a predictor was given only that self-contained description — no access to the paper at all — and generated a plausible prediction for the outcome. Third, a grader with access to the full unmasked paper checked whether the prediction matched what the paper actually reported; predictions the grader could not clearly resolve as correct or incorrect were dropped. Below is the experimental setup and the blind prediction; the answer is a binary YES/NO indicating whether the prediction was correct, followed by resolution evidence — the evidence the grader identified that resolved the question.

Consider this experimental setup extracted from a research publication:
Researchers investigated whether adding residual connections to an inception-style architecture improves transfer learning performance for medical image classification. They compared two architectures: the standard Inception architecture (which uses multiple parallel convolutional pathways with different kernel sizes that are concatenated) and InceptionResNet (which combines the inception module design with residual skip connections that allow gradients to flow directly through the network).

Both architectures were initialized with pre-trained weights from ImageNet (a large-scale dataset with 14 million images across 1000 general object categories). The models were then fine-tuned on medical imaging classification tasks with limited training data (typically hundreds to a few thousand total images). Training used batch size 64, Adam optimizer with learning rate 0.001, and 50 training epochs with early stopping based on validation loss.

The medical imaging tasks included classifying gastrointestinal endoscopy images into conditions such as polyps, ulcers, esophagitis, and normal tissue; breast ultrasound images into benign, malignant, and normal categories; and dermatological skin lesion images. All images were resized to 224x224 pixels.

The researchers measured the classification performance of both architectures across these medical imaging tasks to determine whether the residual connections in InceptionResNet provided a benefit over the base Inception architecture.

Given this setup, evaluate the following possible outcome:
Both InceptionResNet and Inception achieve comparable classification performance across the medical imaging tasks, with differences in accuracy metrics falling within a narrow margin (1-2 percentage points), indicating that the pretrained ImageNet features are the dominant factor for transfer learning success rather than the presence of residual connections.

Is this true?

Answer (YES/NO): NO